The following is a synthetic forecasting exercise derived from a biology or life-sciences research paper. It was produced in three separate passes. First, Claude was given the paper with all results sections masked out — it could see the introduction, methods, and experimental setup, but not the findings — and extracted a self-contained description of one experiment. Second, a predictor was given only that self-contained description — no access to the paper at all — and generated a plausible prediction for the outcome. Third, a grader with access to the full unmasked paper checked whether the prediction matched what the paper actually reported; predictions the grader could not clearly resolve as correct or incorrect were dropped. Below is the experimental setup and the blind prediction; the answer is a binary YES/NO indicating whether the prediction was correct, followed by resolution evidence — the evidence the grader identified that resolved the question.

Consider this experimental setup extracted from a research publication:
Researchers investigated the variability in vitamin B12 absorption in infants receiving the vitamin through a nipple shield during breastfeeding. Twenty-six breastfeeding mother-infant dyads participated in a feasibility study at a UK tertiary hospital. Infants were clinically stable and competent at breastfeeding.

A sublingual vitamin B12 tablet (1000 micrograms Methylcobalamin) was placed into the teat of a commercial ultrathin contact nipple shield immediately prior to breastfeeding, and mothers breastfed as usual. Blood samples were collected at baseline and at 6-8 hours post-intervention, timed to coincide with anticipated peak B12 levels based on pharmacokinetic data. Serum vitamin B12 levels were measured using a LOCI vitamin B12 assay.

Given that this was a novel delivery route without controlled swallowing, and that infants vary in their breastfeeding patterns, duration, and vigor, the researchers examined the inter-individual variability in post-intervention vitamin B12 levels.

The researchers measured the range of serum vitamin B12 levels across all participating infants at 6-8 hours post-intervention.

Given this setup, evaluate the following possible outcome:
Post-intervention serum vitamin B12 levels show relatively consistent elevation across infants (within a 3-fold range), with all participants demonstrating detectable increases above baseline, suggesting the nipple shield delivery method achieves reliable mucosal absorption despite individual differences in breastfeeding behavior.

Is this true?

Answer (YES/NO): NO